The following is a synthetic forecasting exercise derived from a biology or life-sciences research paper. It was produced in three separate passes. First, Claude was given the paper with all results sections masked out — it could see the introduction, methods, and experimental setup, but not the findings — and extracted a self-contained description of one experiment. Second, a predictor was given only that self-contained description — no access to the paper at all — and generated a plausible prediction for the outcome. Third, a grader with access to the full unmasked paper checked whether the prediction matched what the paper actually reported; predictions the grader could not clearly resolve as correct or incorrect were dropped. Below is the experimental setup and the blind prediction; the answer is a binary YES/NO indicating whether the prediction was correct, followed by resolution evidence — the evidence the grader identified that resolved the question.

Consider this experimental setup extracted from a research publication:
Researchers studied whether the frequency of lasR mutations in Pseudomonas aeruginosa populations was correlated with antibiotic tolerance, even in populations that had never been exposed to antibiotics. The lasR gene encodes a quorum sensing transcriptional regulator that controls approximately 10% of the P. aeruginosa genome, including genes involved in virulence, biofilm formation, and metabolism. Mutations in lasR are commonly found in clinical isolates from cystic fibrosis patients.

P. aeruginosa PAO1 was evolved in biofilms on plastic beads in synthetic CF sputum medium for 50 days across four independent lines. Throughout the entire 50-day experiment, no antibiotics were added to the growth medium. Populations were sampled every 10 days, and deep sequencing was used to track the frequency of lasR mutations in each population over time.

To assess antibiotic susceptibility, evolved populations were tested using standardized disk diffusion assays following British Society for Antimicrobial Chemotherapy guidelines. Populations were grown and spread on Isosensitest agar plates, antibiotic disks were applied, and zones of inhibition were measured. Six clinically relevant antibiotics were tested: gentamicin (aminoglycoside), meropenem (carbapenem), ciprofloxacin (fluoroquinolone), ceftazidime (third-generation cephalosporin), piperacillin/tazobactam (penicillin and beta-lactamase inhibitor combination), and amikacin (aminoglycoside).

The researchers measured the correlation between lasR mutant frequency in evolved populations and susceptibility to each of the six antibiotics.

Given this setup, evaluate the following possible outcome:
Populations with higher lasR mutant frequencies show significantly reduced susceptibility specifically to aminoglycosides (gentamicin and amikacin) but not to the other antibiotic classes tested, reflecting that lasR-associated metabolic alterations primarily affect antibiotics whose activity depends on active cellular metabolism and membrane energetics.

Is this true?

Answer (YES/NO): NO